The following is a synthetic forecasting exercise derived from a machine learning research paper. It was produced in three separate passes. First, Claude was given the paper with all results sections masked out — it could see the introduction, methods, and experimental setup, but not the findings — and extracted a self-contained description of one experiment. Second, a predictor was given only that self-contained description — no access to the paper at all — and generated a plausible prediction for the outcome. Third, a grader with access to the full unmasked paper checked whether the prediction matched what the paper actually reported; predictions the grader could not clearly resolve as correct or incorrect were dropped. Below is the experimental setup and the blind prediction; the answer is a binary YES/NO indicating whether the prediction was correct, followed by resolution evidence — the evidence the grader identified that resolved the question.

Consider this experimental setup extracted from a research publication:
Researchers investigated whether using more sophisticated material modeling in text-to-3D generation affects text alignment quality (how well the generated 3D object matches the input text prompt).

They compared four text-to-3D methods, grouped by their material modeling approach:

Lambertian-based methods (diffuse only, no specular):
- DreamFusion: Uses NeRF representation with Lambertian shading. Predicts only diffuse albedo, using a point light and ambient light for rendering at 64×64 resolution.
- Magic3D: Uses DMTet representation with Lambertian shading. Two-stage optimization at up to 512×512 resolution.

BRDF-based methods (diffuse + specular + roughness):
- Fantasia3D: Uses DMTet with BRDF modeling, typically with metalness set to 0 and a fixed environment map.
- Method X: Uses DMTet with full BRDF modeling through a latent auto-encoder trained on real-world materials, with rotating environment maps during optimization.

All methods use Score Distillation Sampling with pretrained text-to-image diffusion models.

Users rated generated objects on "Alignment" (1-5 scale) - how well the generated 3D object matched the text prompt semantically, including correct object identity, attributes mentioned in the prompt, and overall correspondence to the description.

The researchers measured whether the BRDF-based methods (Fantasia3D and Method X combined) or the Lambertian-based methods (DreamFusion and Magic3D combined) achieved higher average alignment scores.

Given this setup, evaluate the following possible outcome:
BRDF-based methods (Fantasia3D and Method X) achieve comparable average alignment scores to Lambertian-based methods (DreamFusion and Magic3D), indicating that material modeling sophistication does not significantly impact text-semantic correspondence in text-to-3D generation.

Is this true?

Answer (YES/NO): NO